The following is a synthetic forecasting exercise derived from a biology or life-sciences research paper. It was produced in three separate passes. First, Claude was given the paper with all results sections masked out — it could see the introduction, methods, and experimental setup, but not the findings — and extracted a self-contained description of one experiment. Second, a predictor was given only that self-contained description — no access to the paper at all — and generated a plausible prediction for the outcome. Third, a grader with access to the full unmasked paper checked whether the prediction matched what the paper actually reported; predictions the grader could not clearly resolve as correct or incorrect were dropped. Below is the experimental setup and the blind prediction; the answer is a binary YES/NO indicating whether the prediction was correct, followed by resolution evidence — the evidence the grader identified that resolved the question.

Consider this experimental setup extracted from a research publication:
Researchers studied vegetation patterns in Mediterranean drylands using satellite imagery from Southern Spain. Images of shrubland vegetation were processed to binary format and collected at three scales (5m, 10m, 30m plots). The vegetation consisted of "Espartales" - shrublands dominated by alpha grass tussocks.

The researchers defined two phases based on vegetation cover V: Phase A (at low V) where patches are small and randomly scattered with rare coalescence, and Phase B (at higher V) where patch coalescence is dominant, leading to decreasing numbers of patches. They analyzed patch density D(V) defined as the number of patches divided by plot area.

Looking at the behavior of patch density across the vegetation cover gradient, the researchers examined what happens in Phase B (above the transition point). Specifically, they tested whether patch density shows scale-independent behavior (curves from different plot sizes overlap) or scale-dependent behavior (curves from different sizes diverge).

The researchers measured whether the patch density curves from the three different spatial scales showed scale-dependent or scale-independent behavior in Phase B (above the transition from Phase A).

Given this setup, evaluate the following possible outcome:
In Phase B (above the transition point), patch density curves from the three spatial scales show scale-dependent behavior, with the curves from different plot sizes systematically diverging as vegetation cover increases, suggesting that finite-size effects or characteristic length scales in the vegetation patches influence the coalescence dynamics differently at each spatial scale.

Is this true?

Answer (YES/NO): YES